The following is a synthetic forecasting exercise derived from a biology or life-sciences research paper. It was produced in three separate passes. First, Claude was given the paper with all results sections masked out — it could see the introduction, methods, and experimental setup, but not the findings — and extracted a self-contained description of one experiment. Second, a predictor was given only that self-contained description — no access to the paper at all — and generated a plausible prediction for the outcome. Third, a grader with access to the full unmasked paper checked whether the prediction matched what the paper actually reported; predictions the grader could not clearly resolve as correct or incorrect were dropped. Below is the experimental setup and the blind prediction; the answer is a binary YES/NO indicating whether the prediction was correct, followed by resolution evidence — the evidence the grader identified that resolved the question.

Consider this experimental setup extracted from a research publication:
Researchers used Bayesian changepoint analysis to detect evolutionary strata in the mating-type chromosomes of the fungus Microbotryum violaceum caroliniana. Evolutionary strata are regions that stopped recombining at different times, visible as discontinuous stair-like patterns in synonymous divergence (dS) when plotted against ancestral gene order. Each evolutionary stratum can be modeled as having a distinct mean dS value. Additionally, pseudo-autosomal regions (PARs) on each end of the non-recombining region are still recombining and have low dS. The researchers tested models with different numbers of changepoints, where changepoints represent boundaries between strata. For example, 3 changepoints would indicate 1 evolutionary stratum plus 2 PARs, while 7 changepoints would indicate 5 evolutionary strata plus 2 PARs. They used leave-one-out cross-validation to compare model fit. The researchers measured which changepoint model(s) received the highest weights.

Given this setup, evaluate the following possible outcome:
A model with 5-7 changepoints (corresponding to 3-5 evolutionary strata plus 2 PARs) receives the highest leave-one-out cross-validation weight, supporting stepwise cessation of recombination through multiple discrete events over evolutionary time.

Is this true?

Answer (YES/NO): YES